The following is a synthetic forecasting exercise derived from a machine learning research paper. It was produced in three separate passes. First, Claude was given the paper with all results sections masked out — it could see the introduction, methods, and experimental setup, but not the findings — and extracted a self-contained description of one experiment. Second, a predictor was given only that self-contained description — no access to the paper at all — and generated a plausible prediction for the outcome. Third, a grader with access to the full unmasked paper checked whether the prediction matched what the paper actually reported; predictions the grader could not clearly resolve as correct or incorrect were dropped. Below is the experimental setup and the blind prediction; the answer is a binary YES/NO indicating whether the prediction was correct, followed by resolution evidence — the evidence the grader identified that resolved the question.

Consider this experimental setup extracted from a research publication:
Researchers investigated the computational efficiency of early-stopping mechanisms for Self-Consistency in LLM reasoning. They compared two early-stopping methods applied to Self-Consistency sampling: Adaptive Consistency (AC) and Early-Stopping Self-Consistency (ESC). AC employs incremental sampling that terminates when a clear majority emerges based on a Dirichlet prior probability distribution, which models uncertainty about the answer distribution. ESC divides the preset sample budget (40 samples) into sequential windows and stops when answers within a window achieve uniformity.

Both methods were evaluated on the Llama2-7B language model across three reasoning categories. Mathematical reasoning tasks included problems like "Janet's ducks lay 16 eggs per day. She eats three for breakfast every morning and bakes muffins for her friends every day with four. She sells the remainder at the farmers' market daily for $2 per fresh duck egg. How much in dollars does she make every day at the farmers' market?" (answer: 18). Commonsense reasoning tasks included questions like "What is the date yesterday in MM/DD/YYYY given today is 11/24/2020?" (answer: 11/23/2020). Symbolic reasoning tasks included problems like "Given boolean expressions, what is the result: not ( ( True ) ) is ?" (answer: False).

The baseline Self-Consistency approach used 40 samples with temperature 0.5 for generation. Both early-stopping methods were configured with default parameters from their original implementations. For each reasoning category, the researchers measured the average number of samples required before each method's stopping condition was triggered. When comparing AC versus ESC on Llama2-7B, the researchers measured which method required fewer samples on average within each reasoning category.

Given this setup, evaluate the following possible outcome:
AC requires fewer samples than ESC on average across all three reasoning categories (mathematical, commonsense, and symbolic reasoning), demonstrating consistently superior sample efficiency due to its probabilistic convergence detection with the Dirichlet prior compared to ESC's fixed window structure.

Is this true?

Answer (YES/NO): YES